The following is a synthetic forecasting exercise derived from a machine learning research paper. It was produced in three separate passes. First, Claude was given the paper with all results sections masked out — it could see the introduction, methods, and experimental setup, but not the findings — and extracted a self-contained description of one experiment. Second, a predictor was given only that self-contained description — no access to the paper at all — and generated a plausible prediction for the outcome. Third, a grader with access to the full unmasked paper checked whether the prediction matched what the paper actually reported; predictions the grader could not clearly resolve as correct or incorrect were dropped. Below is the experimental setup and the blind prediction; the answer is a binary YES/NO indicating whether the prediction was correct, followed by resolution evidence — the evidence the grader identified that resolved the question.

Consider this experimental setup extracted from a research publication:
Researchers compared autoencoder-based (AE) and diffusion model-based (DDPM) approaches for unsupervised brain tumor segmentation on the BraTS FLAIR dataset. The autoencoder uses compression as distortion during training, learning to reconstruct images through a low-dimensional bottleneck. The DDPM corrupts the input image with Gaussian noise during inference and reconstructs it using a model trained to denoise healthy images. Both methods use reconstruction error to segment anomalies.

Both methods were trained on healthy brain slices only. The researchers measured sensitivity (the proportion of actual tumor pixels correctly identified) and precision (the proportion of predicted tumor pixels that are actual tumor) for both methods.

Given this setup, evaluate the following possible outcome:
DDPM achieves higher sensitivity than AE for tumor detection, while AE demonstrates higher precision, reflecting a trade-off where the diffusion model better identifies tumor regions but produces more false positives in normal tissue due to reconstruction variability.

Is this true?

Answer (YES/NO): NO